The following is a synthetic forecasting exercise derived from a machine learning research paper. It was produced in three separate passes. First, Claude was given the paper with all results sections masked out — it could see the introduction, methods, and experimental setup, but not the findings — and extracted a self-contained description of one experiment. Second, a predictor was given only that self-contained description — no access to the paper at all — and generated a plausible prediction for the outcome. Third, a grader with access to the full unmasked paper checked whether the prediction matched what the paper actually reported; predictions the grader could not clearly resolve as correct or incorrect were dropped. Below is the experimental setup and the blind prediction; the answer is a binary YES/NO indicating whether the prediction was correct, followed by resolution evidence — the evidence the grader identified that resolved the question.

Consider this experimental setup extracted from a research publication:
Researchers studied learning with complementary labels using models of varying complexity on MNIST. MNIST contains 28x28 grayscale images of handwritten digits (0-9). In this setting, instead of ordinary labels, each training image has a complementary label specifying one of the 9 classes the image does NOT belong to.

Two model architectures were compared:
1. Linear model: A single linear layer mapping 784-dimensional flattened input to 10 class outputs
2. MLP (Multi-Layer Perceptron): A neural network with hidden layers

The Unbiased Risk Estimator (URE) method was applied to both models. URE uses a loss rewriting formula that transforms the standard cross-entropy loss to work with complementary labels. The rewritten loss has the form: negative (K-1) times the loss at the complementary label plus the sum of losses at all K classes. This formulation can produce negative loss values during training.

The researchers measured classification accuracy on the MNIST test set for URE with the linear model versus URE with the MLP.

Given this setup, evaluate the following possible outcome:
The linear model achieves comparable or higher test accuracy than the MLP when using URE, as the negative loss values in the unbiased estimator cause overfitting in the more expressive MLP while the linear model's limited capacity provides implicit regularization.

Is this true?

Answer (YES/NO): YES